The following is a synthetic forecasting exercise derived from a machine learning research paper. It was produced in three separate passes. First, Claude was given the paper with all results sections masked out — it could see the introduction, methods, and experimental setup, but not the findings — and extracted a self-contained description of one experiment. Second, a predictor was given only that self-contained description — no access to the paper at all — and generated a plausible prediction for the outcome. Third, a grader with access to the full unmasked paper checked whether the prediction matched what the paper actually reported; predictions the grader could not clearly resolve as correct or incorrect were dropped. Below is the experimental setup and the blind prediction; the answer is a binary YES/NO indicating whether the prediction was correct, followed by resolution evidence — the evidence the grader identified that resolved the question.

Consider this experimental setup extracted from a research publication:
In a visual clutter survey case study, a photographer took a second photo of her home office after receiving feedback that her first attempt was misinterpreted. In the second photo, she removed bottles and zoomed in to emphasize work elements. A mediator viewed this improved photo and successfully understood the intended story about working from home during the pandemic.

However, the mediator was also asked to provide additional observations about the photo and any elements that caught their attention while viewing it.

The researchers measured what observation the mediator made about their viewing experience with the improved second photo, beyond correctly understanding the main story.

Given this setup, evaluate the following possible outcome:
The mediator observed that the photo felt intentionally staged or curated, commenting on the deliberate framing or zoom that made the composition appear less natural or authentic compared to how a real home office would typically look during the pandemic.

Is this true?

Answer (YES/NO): NO